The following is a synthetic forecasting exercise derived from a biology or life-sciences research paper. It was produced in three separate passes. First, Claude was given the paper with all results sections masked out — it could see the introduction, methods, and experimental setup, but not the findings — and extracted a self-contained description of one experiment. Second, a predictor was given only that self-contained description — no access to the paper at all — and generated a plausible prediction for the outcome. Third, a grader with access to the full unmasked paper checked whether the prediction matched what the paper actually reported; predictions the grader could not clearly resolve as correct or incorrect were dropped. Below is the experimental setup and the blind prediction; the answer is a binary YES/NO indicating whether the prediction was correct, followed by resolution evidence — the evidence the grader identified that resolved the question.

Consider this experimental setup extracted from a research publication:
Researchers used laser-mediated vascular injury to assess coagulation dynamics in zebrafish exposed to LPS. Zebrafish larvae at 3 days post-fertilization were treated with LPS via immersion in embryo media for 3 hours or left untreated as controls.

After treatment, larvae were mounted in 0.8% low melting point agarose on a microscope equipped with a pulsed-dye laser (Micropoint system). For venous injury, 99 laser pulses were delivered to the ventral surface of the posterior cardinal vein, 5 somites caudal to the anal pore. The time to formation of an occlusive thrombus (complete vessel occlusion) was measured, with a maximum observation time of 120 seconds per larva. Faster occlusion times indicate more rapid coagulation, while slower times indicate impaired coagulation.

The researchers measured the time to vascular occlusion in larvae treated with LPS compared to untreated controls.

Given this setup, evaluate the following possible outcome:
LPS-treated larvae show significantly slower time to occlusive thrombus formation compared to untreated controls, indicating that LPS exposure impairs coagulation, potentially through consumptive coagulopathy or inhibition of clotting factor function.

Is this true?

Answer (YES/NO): YES